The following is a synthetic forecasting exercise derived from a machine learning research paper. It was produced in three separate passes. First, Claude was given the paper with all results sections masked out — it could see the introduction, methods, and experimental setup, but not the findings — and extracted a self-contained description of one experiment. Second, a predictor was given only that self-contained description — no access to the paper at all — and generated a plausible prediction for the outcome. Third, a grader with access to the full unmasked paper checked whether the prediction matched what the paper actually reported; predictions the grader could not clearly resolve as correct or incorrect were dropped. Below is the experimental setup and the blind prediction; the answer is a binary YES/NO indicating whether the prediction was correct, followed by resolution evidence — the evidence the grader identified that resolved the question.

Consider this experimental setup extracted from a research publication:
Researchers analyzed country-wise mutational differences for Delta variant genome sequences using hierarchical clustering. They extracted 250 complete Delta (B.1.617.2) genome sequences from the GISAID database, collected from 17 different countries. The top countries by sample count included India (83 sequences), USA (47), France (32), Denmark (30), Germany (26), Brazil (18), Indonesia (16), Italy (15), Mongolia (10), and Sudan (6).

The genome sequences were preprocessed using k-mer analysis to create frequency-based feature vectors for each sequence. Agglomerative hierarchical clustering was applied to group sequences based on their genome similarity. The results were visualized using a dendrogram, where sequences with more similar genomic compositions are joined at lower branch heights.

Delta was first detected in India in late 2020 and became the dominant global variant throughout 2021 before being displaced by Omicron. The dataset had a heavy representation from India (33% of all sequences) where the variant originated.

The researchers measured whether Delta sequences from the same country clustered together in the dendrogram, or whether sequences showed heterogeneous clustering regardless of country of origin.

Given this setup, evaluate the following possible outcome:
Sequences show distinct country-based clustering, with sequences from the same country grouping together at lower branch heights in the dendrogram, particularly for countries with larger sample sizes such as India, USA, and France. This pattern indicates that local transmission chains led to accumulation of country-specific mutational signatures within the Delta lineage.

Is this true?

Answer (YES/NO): NO